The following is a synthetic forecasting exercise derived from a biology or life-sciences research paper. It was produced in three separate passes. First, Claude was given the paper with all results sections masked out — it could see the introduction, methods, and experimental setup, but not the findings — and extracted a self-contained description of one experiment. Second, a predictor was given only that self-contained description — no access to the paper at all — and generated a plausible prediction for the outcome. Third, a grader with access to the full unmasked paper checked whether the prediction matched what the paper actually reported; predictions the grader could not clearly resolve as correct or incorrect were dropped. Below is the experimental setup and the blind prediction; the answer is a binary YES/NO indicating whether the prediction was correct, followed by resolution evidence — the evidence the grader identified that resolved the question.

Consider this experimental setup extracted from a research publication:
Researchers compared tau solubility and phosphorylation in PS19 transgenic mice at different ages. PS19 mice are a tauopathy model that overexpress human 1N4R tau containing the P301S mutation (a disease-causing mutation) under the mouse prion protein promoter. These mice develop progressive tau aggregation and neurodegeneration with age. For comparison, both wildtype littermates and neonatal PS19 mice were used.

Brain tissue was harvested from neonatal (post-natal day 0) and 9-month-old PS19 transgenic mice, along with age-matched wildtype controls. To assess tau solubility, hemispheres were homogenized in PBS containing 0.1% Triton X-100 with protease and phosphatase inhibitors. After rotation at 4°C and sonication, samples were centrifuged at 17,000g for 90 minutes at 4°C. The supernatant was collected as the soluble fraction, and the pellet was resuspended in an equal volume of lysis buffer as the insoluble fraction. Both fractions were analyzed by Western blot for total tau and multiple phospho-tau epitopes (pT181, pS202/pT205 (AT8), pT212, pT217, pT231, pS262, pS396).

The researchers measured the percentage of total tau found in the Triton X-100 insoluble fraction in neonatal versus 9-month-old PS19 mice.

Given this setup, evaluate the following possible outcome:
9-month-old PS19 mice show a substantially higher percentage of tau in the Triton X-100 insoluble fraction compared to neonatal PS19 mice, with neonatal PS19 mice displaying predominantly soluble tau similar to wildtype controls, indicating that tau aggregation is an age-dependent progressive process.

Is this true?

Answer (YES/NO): YES